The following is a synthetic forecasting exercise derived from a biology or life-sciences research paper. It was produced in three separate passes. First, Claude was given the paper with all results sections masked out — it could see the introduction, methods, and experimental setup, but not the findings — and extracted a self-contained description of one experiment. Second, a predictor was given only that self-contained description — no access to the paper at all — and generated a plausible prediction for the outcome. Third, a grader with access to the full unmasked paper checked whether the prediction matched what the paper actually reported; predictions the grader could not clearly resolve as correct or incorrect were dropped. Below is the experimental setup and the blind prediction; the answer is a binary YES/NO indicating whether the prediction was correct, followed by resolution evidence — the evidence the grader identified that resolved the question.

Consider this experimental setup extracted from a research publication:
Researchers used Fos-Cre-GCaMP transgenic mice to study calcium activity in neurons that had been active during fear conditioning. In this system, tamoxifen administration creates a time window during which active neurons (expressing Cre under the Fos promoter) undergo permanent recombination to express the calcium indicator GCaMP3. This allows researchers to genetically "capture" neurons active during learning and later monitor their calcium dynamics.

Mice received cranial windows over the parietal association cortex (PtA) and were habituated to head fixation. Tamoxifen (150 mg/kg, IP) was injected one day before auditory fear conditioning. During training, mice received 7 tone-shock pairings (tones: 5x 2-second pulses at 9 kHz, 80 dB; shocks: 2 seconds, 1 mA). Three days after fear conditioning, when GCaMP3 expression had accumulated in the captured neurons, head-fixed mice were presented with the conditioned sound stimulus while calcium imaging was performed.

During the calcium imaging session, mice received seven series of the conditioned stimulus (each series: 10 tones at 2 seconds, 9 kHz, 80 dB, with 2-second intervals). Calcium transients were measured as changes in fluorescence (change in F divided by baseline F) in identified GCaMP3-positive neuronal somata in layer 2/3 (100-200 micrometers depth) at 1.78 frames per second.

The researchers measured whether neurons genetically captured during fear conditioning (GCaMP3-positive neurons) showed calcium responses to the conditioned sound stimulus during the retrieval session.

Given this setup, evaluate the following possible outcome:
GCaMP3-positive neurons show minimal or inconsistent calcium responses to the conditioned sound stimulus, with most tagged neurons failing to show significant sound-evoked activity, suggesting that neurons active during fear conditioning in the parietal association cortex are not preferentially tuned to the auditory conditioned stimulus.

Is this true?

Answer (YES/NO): YES